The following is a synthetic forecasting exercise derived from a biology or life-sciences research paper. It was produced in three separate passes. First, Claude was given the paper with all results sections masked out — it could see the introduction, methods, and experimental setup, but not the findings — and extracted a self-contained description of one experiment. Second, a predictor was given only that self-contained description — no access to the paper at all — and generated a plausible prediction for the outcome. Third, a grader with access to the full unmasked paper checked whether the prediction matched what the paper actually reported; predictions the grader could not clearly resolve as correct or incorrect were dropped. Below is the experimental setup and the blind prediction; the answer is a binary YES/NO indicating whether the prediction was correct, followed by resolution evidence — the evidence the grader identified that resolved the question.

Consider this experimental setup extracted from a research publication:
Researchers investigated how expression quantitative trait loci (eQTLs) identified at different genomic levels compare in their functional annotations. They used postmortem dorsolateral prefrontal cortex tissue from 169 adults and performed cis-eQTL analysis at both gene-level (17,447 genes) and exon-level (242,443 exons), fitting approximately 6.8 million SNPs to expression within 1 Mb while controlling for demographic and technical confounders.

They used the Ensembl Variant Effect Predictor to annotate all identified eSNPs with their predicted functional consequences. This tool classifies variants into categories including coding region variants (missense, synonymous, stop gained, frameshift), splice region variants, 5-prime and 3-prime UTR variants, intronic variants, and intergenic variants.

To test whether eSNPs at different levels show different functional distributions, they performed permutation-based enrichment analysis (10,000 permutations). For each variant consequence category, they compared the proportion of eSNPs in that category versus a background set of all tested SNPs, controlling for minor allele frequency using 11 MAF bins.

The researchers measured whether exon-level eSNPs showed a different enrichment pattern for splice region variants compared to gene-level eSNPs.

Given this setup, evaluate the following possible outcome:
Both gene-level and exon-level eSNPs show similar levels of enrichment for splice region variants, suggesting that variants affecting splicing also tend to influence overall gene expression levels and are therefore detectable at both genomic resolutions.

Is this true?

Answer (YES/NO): YES